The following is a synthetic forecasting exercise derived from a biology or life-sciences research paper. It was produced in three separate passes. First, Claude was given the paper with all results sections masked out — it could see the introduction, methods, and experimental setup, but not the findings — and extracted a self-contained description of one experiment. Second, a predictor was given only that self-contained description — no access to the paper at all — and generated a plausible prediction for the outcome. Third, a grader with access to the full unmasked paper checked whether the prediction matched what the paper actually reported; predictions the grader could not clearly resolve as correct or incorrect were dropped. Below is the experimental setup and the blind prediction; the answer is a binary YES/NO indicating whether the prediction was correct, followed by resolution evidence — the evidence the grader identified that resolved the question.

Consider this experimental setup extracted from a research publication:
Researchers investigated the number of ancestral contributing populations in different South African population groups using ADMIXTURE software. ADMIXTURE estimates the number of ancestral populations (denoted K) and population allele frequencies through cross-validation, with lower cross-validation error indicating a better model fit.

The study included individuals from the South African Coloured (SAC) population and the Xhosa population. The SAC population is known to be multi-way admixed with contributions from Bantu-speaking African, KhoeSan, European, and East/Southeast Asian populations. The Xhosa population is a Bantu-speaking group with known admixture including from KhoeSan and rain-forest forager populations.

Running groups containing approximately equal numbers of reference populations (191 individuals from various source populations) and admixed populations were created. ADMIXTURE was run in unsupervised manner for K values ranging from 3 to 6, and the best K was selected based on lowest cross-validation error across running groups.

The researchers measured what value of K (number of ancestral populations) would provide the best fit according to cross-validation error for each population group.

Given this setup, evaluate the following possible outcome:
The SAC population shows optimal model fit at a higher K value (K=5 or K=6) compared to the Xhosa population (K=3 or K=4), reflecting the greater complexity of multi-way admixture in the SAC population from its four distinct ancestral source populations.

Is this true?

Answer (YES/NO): YES